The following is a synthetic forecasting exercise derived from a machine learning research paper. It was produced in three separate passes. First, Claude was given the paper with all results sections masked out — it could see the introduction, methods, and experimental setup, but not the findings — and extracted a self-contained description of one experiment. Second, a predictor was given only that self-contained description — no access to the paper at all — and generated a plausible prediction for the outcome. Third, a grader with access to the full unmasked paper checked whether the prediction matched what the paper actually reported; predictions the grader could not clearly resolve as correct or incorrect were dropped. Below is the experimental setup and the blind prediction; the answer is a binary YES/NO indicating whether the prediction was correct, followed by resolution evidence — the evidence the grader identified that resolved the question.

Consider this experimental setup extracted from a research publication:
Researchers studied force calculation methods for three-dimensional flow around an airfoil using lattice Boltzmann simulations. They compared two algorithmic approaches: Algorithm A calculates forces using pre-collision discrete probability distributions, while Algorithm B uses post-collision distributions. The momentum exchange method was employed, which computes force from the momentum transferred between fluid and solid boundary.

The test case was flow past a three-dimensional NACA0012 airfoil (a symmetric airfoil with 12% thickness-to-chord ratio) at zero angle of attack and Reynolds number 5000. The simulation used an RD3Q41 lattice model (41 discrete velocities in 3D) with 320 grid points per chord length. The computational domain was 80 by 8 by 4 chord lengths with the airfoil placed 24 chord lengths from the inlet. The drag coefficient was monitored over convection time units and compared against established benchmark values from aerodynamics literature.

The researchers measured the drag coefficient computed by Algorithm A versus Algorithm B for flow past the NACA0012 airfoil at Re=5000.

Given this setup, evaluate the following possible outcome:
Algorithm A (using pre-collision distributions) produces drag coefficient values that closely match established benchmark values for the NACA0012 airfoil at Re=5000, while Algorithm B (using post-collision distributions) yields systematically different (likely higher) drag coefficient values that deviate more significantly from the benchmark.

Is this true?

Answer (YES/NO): NO